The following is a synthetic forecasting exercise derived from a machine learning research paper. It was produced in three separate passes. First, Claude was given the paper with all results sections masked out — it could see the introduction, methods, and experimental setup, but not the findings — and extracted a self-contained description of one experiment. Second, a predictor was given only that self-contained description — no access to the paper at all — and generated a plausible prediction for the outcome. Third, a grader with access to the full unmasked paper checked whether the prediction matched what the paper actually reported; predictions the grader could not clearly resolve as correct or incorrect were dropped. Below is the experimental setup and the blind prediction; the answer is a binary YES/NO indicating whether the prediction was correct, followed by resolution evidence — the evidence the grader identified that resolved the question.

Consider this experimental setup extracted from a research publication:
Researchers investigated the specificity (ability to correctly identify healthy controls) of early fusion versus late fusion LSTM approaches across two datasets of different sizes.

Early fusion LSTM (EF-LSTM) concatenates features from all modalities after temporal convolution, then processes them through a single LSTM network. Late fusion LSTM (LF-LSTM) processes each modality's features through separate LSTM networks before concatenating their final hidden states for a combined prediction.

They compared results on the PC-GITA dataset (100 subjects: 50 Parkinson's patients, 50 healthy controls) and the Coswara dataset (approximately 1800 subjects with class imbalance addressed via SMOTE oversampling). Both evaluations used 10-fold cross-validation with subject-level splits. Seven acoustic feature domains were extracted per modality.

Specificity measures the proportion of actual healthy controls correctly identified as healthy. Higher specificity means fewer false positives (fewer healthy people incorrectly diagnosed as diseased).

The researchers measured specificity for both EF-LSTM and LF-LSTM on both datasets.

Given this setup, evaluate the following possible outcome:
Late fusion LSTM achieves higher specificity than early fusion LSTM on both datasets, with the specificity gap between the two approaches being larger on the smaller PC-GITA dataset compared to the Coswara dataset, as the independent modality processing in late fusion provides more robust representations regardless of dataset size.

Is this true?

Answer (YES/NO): NO